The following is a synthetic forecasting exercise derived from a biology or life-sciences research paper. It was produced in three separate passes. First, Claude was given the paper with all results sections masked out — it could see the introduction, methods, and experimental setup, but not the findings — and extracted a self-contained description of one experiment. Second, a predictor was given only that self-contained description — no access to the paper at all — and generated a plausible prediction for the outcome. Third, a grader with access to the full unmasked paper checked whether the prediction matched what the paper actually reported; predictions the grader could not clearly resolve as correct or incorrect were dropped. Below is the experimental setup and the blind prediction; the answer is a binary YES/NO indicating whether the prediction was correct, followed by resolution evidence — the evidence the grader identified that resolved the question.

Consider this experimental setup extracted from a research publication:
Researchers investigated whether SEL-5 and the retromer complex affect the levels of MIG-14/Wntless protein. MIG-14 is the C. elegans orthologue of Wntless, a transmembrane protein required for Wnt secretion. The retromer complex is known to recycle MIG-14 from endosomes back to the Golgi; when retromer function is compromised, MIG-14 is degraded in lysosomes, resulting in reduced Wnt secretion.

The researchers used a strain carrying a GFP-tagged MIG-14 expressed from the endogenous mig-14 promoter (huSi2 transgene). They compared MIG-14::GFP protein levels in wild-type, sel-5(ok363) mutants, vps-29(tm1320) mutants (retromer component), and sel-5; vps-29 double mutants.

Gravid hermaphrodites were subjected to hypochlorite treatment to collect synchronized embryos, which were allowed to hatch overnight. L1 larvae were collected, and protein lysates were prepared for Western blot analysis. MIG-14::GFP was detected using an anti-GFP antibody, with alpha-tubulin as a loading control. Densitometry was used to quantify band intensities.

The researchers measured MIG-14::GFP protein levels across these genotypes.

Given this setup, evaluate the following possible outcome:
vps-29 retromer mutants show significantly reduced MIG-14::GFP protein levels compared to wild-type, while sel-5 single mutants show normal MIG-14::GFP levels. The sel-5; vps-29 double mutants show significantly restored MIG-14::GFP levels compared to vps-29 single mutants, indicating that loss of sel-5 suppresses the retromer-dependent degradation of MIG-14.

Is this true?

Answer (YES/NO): NO